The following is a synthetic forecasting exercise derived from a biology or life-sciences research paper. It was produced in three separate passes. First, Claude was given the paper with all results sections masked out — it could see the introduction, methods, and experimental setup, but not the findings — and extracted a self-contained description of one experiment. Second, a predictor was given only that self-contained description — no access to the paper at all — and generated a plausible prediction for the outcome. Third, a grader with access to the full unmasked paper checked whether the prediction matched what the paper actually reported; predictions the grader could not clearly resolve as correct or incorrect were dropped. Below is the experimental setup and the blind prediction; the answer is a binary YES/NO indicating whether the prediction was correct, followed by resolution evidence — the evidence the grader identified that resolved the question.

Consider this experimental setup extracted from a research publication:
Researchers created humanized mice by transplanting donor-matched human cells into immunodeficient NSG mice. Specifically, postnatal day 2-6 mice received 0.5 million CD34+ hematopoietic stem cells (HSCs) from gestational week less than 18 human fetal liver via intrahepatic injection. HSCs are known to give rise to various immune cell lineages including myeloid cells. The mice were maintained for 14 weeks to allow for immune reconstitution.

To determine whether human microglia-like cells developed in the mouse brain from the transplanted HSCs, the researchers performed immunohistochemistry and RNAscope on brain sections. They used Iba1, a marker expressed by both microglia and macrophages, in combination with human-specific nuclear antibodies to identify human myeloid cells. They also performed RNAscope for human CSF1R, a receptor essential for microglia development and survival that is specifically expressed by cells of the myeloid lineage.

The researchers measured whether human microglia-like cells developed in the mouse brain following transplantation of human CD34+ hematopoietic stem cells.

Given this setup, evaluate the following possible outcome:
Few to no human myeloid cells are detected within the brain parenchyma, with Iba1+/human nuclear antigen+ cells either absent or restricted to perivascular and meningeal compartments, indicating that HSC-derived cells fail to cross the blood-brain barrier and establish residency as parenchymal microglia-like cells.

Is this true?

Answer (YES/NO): NO